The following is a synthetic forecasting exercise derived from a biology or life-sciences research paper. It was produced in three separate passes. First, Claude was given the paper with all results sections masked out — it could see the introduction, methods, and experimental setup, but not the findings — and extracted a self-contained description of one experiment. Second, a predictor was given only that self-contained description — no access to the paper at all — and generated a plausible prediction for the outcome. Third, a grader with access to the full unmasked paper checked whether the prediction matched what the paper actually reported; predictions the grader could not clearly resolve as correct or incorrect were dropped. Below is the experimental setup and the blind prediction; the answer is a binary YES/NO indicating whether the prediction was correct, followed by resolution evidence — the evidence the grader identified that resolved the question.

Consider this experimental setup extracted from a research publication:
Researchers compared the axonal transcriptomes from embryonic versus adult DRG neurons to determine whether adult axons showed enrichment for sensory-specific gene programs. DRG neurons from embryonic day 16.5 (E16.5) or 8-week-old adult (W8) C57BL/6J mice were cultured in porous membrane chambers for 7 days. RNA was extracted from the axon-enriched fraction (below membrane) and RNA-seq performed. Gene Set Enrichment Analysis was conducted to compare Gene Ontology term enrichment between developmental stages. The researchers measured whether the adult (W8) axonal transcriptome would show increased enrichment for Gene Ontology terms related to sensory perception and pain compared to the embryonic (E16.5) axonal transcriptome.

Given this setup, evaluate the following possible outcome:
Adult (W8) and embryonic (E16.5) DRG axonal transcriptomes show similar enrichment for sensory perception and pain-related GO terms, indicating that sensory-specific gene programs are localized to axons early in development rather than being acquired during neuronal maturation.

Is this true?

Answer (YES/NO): NO